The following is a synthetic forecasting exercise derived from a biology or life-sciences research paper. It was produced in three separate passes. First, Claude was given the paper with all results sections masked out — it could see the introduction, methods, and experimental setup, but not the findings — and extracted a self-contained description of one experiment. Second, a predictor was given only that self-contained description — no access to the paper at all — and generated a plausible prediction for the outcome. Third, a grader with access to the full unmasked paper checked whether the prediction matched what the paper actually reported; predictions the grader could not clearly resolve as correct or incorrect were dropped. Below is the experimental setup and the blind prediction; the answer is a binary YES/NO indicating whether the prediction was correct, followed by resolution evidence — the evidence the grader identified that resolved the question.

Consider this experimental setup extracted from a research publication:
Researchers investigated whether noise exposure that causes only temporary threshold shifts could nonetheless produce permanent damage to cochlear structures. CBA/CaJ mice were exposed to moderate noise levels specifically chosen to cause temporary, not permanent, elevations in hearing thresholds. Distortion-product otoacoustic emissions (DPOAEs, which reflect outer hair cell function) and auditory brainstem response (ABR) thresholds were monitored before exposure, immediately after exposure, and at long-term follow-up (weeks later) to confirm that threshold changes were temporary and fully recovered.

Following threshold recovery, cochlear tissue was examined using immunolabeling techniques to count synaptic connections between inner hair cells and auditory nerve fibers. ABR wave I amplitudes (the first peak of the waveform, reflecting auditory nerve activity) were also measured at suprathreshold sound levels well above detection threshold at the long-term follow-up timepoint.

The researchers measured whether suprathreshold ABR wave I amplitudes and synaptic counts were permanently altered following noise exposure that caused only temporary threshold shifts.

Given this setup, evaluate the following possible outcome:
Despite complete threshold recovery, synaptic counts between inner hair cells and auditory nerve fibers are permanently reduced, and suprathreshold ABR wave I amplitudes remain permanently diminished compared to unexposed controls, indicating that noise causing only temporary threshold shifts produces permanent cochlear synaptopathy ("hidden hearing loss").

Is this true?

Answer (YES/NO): YES